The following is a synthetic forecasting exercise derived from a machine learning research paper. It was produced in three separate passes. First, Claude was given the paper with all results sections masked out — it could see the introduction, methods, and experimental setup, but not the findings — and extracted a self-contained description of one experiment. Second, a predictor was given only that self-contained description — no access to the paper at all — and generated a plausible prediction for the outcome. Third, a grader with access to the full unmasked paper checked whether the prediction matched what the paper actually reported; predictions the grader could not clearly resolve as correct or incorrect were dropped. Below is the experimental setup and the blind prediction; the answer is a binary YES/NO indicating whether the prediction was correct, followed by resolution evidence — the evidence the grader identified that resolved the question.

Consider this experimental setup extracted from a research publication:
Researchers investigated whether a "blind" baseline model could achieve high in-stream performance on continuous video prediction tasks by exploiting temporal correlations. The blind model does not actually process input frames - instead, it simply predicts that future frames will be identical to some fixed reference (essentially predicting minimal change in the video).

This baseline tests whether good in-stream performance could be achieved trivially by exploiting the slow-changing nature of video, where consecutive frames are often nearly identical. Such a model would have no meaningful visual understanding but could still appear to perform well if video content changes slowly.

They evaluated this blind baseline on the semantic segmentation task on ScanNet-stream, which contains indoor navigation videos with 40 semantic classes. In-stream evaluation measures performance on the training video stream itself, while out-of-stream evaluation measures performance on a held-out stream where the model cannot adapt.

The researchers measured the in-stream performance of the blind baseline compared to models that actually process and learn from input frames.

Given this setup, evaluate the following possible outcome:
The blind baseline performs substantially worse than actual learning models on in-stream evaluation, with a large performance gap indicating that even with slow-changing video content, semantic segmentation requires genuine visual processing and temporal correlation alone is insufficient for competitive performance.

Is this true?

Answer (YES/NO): NO